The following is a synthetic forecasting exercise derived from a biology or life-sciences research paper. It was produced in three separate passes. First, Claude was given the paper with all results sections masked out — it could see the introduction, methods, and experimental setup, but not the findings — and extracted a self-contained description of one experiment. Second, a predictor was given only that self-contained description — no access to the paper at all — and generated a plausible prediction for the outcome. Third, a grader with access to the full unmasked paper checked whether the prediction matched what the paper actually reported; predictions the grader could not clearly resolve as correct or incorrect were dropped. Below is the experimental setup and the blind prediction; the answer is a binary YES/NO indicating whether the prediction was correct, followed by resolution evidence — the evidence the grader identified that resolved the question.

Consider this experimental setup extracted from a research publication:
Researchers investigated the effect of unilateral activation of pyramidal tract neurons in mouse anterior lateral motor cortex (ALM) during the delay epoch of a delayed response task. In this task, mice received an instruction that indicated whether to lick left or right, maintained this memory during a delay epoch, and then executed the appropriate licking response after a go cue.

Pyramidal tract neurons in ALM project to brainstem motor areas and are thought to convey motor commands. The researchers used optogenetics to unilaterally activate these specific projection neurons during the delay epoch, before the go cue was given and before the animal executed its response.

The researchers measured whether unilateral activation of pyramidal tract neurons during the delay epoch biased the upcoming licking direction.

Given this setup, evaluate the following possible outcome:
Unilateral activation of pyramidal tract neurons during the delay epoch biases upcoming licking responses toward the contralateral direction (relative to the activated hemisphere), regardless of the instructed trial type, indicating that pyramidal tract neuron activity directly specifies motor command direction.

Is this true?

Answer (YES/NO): YES